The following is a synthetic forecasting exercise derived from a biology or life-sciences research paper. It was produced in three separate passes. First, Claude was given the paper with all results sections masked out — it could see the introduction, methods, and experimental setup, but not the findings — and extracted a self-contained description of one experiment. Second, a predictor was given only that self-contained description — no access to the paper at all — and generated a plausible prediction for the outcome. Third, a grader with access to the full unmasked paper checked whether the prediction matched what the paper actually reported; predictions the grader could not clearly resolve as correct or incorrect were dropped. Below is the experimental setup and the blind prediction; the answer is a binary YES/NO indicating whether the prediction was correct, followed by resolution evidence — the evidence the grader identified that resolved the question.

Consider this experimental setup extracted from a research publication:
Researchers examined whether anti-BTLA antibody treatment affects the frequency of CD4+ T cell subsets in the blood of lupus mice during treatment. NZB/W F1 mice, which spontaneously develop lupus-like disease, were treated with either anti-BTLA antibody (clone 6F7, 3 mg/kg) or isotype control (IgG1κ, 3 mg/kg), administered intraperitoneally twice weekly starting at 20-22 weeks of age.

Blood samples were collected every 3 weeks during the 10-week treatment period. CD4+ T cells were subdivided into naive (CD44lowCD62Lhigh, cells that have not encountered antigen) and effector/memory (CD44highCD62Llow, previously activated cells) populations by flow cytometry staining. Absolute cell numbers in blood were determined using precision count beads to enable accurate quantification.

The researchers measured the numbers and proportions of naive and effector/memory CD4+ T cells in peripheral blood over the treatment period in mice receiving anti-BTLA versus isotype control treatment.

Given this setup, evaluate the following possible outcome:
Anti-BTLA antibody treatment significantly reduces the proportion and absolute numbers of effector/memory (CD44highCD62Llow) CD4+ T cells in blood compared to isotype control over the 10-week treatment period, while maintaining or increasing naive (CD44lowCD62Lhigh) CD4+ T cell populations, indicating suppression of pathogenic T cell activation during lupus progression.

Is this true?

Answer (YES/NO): NO